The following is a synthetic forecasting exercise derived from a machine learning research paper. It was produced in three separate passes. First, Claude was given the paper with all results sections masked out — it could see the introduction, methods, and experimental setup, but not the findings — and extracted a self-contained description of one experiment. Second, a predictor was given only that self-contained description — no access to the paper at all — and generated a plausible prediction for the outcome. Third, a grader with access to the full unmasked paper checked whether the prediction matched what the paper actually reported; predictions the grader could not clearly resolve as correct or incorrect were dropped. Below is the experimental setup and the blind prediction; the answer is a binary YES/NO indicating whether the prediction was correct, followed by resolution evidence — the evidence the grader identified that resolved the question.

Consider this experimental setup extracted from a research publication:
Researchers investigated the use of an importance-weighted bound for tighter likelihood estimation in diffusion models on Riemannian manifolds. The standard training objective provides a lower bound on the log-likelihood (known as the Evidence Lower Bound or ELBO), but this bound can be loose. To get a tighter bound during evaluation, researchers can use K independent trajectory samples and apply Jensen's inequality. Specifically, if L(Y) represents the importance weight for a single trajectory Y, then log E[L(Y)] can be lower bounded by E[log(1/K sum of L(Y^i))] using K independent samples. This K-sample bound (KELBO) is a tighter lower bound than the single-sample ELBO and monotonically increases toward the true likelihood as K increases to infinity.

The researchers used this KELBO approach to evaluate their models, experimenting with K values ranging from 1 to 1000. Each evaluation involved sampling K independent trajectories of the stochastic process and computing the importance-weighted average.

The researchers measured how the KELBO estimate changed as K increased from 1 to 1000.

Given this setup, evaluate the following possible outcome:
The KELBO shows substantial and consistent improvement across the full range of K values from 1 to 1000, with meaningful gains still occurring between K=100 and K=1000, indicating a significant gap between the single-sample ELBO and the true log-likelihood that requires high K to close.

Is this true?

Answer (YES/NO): NO